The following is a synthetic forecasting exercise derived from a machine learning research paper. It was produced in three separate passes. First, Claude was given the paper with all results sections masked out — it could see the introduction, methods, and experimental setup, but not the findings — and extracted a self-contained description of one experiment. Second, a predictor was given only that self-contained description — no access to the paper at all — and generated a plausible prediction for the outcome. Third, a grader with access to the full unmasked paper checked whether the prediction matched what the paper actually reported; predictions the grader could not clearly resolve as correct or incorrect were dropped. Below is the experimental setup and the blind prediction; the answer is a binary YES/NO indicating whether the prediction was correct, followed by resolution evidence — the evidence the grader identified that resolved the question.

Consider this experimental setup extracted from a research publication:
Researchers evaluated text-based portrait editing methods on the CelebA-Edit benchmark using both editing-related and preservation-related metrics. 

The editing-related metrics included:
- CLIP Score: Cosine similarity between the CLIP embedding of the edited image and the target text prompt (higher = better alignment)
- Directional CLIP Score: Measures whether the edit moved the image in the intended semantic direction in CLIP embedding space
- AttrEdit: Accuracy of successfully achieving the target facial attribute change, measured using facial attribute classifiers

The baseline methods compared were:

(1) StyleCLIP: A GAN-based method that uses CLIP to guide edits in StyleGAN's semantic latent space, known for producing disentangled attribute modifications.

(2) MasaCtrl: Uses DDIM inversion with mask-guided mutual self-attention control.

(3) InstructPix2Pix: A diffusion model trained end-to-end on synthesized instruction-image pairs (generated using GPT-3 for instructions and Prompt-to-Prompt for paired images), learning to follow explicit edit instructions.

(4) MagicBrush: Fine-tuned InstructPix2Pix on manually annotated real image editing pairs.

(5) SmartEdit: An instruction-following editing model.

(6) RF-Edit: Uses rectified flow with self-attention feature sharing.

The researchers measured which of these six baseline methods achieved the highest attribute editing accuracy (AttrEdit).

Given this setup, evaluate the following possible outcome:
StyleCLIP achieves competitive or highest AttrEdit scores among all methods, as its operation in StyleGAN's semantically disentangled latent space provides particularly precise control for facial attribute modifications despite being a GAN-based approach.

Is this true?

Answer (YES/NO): NO